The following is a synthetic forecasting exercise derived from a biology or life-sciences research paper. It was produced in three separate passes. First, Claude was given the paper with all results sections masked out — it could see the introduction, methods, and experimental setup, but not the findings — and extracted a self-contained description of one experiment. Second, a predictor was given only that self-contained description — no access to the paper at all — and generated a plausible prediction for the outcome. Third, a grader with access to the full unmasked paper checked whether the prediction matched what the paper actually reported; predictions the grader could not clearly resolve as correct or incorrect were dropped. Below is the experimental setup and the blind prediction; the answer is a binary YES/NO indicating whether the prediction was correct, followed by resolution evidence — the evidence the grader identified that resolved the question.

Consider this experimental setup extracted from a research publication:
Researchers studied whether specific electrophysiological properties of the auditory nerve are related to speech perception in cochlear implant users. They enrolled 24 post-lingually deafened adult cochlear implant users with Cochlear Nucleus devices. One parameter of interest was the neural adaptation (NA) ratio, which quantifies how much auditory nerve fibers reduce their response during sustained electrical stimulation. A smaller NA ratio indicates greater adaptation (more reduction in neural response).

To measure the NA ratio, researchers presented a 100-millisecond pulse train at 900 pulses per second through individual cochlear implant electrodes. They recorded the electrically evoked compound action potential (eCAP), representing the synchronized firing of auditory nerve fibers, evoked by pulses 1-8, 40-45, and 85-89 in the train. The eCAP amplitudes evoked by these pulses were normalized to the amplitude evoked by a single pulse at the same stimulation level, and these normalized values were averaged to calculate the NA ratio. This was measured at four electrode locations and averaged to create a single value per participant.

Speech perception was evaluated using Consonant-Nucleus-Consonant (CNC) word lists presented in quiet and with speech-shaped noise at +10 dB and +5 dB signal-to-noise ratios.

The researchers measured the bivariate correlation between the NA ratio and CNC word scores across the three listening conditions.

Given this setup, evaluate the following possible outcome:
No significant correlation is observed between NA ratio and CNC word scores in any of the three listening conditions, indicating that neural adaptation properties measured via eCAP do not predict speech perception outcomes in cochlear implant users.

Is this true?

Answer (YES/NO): YES